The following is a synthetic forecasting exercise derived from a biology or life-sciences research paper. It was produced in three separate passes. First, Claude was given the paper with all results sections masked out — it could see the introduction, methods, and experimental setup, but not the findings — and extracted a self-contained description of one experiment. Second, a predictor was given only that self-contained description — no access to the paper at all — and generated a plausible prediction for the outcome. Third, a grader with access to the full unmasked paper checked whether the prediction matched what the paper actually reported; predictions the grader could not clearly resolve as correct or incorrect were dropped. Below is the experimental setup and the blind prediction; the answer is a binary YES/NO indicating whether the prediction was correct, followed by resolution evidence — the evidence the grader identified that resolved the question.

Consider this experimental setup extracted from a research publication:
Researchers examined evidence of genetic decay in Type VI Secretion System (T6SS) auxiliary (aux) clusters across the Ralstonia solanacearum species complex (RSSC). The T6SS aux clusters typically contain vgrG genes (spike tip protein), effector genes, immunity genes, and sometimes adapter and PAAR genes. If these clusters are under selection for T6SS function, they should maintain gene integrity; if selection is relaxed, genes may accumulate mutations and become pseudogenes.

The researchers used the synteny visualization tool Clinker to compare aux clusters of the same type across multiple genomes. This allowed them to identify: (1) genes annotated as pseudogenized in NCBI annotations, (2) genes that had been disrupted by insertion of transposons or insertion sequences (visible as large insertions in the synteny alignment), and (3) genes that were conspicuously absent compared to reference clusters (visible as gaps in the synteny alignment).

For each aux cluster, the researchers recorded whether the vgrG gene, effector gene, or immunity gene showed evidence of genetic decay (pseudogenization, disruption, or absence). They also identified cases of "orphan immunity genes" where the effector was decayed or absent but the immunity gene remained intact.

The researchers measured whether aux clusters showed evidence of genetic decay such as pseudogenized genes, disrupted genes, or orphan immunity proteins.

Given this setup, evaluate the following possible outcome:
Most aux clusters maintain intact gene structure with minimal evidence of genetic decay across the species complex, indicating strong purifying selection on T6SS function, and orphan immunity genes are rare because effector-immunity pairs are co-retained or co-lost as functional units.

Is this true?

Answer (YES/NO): NO